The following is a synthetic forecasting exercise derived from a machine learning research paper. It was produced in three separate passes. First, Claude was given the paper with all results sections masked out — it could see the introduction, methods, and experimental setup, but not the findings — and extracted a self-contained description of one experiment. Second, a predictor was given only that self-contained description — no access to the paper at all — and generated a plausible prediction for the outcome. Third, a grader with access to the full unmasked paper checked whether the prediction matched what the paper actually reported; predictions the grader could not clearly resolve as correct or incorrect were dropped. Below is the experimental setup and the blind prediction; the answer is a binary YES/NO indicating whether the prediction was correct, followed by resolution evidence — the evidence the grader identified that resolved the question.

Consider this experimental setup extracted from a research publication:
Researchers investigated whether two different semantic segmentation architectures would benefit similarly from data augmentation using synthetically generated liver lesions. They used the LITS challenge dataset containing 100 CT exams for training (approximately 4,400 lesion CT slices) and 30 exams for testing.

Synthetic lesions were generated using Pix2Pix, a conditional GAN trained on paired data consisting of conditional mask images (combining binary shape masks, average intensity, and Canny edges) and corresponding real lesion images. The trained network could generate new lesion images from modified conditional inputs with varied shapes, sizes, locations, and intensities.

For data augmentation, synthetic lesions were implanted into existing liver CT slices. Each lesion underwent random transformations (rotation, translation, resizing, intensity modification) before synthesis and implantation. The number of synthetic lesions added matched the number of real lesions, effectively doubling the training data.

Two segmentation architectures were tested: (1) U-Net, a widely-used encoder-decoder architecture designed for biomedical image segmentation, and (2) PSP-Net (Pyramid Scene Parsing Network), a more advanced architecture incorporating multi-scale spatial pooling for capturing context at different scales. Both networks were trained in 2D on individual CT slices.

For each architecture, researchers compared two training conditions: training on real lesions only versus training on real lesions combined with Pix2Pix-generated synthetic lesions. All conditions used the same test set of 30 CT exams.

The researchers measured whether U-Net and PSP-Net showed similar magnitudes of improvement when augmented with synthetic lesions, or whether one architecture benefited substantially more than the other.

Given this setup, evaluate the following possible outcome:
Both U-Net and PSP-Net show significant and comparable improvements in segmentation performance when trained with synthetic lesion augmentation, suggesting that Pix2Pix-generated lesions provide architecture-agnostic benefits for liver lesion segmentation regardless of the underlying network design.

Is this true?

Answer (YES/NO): NO